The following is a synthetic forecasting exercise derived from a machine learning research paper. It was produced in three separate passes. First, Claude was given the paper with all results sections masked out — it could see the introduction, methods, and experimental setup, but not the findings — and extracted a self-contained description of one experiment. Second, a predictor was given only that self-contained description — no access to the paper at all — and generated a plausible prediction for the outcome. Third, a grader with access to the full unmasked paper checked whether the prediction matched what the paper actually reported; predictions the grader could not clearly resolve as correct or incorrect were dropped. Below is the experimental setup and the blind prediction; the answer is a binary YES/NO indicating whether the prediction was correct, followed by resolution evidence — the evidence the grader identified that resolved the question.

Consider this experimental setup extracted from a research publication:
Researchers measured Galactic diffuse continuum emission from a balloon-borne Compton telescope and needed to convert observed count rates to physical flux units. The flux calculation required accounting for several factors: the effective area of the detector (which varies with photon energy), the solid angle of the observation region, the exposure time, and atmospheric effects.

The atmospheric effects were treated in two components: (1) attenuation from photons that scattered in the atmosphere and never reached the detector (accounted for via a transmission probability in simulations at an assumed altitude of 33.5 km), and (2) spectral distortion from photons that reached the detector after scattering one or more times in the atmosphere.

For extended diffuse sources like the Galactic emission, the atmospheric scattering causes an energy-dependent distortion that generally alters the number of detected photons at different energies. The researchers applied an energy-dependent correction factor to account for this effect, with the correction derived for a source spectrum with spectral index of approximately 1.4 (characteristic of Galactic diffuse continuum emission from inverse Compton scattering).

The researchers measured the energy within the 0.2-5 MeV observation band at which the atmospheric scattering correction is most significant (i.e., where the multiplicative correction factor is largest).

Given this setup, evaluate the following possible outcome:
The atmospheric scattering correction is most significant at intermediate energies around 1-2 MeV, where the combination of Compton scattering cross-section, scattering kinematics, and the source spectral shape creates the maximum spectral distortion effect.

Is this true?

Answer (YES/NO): NO